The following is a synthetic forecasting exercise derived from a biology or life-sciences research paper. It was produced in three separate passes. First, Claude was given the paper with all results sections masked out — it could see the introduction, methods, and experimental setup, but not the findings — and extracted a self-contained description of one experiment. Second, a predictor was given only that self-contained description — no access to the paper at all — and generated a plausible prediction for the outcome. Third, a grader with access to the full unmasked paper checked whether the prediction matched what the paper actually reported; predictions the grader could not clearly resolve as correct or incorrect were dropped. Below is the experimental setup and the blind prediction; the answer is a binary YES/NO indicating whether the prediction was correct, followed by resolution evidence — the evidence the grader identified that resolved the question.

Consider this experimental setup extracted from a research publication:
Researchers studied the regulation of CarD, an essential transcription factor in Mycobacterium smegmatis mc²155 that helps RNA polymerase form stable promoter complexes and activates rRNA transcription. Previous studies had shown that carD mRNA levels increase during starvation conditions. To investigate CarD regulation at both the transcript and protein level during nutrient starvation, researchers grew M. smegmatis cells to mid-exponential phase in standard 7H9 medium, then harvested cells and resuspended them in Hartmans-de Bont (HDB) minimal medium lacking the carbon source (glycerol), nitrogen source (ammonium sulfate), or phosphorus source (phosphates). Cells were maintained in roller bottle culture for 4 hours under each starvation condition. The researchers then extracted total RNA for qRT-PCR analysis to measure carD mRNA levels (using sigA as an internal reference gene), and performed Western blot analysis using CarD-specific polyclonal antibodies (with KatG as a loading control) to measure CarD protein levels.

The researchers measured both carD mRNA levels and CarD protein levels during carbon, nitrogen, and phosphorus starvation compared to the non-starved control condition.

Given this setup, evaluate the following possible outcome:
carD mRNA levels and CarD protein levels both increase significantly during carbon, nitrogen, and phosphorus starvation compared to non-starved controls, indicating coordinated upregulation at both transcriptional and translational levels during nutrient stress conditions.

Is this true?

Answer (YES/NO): NO